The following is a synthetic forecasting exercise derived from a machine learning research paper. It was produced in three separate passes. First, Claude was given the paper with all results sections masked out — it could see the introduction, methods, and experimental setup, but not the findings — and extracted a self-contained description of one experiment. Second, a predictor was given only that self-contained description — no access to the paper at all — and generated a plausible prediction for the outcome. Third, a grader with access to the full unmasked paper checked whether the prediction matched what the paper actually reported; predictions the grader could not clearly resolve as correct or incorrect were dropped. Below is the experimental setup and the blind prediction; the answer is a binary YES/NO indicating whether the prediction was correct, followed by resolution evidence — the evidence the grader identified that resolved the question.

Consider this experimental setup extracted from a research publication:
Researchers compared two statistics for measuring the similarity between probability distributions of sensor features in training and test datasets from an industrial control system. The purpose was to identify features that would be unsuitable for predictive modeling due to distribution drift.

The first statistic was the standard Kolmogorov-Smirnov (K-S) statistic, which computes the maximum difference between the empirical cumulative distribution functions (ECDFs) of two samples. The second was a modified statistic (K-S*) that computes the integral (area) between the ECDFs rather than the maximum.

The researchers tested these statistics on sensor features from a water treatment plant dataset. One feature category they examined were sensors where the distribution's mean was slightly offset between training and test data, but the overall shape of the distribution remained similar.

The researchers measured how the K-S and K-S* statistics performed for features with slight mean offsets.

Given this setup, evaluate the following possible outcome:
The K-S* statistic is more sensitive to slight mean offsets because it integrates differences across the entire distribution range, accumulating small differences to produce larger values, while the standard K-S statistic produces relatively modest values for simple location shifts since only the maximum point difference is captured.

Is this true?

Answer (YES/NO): NO